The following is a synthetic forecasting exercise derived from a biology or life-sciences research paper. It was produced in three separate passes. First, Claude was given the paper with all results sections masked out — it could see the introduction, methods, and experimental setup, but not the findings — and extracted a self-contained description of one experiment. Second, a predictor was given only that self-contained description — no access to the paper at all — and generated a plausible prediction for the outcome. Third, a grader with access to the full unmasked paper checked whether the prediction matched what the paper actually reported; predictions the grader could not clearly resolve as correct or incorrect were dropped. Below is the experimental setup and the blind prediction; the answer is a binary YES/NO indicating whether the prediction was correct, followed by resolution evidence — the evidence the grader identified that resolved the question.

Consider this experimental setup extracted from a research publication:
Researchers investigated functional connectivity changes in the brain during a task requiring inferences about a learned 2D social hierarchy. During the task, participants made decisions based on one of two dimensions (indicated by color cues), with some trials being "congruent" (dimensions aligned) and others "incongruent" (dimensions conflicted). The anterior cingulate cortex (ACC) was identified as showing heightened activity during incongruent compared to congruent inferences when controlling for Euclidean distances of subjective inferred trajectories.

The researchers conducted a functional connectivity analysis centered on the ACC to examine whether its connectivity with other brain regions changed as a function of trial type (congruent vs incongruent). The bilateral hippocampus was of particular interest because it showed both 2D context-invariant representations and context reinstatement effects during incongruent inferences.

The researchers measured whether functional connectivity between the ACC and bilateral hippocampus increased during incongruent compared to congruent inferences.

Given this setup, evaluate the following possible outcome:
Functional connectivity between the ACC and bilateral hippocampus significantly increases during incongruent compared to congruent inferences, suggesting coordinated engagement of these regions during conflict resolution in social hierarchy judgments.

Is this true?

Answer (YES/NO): YES